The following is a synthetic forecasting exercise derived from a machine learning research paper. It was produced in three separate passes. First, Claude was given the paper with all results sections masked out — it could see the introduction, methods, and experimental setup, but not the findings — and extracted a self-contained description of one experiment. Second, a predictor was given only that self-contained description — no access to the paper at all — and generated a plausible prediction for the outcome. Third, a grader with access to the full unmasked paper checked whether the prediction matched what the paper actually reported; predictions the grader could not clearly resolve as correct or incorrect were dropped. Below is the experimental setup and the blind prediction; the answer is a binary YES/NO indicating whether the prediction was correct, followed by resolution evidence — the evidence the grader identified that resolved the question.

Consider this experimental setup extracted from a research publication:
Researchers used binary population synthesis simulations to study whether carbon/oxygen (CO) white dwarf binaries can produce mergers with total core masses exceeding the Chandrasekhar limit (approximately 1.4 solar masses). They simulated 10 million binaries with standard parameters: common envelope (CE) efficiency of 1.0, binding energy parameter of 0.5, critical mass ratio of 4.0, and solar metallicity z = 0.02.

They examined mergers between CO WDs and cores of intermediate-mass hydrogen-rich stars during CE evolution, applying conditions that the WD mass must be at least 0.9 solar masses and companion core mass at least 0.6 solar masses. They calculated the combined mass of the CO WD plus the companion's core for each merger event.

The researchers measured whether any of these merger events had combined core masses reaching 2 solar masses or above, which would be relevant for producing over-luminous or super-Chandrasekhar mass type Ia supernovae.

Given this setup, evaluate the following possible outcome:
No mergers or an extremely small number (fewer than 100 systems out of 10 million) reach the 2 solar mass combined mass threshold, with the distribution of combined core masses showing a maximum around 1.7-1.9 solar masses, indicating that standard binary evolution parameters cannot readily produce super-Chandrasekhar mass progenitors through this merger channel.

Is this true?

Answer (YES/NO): NO